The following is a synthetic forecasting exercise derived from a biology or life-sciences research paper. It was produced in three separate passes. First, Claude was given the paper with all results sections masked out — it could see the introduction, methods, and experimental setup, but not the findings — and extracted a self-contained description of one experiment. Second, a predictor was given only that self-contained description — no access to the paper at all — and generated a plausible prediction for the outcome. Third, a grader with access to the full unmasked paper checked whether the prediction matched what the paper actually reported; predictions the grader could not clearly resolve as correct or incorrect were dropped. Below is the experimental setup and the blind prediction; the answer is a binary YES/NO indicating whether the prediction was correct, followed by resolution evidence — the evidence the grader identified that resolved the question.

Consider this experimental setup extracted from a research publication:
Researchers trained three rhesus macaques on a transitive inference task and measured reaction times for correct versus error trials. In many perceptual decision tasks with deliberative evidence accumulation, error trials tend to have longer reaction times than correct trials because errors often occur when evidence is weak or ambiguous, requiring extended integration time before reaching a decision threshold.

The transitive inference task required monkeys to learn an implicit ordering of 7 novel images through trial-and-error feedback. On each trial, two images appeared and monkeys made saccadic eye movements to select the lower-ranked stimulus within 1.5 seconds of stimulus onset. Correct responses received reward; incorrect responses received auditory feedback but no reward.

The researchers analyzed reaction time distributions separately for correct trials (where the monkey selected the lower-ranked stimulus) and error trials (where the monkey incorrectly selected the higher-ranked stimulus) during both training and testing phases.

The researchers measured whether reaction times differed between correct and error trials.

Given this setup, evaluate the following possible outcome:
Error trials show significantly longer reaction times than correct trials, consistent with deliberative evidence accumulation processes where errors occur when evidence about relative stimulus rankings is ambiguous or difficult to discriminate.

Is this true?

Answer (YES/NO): NO